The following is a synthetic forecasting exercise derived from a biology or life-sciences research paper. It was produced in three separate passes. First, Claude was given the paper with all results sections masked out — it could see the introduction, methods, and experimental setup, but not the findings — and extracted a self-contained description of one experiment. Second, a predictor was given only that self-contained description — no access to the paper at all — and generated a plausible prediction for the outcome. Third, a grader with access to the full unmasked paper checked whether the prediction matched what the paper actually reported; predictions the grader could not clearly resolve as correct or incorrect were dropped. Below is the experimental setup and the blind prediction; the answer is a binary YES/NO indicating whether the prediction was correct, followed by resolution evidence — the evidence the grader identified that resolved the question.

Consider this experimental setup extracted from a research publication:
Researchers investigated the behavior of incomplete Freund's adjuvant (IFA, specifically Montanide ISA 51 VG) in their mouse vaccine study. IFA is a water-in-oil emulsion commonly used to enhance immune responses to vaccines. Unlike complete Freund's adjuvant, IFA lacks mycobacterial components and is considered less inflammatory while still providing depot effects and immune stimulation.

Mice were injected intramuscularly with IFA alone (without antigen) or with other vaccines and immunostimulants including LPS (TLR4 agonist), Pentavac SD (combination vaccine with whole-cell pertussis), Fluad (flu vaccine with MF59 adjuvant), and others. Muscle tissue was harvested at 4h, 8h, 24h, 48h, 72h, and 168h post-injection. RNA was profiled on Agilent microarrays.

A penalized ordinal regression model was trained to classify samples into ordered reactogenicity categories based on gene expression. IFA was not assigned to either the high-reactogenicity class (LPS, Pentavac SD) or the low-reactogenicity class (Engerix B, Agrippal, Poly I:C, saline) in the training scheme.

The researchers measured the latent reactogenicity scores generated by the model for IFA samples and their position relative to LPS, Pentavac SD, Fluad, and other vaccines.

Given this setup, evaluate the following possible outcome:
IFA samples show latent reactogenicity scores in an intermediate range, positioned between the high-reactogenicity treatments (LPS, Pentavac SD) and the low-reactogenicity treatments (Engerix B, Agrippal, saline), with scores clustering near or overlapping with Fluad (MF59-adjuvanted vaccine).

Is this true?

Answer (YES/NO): YES